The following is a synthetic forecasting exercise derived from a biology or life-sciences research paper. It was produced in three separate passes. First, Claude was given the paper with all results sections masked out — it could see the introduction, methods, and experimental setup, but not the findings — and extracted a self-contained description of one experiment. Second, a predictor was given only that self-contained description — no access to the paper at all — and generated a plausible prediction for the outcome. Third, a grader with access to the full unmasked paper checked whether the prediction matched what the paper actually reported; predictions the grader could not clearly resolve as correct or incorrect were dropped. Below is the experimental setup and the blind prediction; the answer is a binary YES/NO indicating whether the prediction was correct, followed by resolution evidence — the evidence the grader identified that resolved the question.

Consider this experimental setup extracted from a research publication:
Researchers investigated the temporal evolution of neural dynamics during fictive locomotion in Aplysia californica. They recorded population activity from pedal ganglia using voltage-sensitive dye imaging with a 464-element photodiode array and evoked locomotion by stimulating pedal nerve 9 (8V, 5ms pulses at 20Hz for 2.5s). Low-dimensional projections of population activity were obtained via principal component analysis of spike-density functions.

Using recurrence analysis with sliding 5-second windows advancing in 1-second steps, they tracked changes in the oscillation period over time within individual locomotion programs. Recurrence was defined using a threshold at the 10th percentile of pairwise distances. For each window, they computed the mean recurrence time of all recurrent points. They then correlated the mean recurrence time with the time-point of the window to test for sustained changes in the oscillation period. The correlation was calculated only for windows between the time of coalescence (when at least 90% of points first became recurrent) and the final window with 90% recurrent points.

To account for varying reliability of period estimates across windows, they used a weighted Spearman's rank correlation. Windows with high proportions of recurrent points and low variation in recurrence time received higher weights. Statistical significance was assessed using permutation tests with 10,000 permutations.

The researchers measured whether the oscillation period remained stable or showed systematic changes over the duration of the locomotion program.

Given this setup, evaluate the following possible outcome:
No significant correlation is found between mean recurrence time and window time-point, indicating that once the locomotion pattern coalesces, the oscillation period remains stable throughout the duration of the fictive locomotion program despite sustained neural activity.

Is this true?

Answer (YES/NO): NO